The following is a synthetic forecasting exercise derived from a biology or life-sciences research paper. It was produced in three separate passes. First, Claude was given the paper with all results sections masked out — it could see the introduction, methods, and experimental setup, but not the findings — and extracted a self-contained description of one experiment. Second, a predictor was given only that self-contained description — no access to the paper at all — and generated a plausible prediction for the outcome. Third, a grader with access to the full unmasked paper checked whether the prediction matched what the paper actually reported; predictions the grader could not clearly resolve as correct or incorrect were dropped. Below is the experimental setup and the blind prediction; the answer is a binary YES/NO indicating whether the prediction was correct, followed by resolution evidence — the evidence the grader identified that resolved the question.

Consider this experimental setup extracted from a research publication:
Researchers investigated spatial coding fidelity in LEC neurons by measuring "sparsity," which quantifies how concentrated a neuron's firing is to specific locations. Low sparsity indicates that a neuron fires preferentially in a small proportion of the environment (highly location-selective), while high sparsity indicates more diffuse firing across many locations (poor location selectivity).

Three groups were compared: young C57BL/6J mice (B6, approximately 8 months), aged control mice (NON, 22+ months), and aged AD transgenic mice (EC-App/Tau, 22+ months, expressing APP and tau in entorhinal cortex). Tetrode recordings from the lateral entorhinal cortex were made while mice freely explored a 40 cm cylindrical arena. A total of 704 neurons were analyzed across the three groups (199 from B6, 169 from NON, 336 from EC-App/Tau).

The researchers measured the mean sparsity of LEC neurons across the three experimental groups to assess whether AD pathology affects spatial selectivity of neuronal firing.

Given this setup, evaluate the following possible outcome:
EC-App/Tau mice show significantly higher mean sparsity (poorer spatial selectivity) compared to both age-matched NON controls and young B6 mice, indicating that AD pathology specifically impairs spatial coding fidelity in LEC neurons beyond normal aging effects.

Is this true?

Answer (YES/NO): YES